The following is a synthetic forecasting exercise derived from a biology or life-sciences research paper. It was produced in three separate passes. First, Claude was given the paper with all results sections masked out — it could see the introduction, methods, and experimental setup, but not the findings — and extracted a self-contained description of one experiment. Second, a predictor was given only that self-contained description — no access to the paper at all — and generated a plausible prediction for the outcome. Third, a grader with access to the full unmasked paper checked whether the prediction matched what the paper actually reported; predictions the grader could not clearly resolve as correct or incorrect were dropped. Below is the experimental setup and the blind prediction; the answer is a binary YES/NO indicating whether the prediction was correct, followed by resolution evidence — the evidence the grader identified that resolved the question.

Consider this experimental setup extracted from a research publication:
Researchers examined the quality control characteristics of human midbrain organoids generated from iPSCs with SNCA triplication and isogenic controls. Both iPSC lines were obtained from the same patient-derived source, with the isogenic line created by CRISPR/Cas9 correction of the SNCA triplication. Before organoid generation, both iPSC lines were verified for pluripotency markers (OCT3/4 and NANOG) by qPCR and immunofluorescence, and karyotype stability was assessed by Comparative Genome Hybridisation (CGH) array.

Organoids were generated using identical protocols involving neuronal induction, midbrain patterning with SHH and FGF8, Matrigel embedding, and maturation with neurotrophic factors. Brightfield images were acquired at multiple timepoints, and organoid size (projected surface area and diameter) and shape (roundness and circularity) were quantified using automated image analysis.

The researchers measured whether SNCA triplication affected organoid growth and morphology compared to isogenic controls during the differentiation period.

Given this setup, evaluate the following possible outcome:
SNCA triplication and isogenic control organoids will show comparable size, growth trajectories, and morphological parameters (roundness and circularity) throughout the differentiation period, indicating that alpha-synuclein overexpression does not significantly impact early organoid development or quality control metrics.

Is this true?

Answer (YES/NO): NO